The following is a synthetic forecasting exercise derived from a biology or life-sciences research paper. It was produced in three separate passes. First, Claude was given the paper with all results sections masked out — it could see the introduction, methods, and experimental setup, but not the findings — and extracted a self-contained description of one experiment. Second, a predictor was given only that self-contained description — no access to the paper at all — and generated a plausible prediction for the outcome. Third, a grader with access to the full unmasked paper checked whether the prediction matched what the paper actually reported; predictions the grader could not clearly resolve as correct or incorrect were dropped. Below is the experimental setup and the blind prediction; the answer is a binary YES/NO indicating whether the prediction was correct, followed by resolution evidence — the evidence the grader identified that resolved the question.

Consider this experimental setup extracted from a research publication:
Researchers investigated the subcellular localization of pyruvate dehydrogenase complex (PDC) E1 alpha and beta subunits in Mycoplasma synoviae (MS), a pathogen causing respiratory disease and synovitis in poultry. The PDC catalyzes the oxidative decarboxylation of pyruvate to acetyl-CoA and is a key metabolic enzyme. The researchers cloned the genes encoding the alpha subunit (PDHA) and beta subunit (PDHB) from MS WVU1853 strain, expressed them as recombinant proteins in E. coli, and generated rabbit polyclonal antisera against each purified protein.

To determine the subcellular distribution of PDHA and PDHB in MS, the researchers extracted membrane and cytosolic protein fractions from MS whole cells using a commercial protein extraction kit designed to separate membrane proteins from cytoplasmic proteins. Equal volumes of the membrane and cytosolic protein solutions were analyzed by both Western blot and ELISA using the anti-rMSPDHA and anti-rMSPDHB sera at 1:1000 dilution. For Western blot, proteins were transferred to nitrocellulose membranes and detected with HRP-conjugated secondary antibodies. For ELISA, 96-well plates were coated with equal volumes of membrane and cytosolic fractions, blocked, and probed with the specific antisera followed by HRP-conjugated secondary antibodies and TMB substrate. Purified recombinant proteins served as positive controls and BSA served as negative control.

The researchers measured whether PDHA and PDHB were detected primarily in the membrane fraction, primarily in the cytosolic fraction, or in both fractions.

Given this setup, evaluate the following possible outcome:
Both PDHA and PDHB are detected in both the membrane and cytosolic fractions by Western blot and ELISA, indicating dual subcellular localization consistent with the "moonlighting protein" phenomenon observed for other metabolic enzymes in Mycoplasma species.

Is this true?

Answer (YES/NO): YES